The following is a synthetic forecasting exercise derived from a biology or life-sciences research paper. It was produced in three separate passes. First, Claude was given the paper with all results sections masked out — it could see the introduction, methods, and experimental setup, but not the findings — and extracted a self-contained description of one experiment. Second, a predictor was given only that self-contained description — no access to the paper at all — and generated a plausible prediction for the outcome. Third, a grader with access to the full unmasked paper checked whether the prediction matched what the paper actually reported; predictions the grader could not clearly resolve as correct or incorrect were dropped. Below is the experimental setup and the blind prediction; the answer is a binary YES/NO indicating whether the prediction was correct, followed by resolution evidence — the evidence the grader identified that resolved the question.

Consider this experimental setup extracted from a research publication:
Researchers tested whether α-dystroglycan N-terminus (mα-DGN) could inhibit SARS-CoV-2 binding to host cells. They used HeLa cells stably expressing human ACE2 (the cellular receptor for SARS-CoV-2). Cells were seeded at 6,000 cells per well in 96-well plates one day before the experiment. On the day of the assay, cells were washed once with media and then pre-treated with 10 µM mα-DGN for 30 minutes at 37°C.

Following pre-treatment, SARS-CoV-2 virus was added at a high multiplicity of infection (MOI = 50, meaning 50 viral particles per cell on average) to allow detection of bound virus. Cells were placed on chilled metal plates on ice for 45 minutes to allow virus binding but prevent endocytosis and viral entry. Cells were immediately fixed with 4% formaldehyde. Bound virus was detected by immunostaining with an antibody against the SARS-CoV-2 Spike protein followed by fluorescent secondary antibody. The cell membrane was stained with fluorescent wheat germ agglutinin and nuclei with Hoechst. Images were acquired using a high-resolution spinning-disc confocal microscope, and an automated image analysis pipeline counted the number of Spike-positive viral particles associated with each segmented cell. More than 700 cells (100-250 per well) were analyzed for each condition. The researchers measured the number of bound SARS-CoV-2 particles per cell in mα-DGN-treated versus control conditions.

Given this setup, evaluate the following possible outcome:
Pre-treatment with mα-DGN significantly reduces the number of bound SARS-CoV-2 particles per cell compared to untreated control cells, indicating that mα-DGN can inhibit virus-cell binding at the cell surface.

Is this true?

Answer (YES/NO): YES